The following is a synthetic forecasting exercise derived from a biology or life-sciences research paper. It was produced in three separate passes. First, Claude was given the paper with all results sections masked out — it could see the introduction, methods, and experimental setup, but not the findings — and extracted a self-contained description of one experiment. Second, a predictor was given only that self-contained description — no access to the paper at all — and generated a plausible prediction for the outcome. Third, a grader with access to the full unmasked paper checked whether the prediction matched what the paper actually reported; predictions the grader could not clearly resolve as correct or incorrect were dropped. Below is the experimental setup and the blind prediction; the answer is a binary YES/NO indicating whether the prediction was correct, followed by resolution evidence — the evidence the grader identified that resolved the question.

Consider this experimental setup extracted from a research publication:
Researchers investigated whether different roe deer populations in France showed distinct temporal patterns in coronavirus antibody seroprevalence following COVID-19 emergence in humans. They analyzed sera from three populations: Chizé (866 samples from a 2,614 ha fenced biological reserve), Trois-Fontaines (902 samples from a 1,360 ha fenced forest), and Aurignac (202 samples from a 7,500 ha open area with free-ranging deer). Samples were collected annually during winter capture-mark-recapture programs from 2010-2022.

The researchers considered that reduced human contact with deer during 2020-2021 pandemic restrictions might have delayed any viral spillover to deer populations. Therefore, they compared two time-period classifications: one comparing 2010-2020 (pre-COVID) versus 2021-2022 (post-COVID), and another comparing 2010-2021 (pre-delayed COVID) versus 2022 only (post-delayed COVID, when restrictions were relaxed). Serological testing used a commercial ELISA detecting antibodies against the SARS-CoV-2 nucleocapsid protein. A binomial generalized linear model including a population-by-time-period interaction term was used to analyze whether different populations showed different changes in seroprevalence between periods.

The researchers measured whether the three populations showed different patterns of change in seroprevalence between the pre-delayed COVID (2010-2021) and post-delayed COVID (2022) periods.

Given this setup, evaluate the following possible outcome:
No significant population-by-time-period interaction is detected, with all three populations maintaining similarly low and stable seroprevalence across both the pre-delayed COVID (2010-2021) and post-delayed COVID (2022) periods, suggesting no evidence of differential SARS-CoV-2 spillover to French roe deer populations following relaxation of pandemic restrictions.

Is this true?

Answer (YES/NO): NO